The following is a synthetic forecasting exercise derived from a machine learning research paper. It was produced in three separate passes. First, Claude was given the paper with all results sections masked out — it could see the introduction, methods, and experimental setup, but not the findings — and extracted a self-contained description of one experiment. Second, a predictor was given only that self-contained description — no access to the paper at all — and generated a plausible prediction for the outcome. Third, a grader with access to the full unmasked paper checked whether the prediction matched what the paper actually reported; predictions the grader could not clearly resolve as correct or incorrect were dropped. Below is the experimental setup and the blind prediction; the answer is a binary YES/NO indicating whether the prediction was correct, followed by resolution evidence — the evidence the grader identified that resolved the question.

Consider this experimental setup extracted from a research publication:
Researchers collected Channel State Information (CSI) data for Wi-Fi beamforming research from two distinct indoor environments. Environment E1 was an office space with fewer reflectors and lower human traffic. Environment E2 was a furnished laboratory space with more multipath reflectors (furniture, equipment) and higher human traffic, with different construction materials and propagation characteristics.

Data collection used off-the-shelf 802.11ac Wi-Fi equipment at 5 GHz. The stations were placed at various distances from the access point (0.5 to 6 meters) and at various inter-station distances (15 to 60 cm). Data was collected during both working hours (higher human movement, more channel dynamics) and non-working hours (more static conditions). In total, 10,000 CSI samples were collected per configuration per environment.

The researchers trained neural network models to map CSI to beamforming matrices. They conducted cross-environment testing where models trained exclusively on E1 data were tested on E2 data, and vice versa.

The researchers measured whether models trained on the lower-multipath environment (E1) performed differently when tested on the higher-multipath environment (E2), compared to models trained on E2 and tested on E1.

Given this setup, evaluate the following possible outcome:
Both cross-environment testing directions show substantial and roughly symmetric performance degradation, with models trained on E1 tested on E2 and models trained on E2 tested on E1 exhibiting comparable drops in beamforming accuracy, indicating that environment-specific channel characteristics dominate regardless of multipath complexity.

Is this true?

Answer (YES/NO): NO